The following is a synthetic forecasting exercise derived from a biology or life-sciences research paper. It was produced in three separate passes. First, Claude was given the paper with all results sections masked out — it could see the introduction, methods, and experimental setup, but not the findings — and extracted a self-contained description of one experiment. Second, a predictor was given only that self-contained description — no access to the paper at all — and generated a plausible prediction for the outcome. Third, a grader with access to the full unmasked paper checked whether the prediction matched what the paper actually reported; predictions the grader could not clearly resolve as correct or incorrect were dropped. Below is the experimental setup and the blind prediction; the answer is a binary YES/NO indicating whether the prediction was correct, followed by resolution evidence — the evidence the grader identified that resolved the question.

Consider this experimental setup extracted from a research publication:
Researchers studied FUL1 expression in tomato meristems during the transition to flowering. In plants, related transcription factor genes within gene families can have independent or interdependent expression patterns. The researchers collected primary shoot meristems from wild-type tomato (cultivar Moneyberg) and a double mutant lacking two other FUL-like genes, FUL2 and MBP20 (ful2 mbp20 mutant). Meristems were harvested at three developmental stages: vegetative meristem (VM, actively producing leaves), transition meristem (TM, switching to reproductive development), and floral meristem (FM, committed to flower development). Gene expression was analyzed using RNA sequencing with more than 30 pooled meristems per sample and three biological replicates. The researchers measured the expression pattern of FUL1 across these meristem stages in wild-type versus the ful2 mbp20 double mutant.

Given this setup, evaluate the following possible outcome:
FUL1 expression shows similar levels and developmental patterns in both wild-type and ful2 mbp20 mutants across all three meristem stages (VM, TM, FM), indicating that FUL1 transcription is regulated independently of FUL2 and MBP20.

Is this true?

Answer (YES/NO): NO